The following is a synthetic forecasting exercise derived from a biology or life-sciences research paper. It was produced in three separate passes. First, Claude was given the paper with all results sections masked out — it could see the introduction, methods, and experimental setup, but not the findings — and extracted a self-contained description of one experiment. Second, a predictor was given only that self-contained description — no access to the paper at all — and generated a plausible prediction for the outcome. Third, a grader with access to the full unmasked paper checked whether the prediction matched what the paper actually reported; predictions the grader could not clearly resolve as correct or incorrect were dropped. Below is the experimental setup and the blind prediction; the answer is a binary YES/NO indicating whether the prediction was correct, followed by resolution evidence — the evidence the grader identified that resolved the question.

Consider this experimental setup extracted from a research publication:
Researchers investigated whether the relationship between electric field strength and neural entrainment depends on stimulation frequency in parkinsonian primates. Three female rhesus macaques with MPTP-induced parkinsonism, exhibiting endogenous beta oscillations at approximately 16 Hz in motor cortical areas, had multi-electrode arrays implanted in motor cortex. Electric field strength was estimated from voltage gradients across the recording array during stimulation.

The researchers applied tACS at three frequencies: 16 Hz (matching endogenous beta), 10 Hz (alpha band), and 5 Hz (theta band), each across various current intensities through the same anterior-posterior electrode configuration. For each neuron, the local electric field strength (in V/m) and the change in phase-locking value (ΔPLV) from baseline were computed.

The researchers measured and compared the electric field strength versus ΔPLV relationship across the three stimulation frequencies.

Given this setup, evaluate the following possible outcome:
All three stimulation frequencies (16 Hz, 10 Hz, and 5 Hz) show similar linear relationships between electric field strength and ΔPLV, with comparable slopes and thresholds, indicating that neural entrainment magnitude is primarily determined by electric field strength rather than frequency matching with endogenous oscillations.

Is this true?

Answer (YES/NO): NO